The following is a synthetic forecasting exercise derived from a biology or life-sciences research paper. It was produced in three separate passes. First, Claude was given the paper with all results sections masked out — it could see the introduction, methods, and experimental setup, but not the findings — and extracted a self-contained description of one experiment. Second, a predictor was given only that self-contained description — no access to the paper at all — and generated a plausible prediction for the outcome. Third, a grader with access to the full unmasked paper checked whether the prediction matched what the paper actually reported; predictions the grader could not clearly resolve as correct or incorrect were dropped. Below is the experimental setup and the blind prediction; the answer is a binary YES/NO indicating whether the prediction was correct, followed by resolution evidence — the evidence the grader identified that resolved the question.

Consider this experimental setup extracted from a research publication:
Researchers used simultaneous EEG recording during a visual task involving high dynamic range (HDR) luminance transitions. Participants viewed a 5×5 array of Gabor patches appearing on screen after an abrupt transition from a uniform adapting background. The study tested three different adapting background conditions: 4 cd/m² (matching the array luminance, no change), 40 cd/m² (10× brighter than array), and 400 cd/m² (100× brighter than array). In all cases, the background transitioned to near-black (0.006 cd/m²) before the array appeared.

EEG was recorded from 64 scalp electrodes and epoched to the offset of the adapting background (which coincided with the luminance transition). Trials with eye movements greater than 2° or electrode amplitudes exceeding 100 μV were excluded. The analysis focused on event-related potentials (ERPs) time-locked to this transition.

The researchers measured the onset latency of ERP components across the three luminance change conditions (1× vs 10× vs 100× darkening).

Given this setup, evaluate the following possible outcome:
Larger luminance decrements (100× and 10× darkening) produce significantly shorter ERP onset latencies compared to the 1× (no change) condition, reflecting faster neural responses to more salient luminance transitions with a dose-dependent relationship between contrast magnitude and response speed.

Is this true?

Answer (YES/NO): YES